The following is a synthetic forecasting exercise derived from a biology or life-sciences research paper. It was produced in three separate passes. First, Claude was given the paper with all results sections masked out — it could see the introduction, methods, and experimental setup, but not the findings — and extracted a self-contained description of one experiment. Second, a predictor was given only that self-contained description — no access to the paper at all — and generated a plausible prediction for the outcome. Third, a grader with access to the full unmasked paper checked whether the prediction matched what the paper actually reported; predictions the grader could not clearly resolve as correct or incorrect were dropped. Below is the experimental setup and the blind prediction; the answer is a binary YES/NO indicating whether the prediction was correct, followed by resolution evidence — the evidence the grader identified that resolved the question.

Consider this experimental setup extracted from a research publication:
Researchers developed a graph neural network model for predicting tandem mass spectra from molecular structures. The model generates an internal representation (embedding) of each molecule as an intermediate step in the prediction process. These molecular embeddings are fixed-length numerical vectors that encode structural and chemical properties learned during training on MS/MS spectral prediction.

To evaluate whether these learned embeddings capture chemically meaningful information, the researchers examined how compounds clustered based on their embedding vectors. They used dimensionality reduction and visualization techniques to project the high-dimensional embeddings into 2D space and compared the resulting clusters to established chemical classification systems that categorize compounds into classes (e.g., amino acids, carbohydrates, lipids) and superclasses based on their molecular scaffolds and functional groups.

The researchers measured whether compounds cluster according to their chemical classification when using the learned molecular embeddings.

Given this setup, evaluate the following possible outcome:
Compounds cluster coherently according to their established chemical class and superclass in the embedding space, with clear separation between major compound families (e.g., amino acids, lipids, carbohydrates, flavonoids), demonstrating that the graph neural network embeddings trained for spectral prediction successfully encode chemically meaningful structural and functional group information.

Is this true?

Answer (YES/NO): YES